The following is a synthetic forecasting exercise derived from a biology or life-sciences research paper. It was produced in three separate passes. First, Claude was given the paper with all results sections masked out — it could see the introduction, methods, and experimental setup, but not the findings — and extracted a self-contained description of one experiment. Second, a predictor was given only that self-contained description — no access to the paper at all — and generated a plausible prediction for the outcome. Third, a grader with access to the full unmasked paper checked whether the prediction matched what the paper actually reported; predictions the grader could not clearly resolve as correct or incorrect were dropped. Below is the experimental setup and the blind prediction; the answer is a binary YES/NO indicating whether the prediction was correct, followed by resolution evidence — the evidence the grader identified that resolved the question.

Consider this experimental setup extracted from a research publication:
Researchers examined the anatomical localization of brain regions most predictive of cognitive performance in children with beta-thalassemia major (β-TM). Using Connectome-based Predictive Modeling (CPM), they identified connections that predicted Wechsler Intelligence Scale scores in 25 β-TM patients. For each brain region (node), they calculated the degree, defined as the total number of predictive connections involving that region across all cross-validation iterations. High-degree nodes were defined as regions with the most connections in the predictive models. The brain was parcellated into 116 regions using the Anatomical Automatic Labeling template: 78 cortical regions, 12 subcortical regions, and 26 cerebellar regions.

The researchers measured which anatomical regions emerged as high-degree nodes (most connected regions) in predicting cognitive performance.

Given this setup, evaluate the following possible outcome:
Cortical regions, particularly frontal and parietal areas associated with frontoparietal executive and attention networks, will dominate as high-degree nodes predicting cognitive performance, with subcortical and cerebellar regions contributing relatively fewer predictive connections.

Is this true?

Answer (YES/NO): NO